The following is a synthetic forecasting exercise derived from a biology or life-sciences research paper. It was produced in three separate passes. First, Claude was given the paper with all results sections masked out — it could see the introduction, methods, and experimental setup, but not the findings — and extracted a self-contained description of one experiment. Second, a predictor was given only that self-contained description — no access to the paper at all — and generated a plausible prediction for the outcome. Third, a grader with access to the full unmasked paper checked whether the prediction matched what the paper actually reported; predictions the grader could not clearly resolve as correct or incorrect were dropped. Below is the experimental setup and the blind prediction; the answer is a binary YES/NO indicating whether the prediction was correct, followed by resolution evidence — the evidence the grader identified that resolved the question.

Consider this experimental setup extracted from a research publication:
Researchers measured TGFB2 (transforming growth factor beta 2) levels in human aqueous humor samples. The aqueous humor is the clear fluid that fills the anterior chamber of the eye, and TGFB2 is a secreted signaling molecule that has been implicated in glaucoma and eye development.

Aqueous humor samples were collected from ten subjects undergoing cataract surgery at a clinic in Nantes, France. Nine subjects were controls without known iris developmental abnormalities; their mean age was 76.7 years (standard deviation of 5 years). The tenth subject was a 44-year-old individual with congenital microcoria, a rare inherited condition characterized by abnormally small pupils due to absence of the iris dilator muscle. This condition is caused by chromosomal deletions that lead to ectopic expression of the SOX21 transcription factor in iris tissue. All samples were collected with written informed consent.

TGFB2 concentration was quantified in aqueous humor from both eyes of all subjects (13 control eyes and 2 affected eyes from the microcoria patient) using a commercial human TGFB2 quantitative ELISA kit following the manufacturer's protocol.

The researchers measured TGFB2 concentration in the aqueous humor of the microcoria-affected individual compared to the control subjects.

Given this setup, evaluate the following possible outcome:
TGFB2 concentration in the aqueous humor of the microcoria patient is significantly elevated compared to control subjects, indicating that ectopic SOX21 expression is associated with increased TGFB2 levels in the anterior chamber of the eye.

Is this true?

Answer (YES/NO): YES